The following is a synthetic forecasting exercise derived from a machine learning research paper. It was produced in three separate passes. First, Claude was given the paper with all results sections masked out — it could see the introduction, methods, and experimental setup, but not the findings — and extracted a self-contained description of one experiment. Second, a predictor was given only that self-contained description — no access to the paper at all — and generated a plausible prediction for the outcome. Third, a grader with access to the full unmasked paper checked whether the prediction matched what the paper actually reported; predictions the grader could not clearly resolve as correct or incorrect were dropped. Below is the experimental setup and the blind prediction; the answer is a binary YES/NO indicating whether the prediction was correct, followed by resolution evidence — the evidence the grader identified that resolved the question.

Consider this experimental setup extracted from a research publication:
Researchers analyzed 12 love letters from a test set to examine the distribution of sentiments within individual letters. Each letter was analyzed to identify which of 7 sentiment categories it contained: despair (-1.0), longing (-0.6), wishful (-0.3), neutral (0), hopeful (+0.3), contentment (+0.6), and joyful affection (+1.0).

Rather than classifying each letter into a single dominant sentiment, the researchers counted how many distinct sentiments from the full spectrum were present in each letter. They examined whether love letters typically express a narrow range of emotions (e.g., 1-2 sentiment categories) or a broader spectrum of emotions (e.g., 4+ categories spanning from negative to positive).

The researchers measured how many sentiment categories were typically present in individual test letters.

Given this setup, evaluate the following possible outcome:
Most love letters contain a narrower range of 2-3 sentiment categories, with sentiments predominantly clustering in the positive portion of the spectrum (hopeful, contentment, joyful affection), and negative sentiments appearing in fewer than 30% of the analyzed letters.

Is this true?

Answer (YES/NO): NO